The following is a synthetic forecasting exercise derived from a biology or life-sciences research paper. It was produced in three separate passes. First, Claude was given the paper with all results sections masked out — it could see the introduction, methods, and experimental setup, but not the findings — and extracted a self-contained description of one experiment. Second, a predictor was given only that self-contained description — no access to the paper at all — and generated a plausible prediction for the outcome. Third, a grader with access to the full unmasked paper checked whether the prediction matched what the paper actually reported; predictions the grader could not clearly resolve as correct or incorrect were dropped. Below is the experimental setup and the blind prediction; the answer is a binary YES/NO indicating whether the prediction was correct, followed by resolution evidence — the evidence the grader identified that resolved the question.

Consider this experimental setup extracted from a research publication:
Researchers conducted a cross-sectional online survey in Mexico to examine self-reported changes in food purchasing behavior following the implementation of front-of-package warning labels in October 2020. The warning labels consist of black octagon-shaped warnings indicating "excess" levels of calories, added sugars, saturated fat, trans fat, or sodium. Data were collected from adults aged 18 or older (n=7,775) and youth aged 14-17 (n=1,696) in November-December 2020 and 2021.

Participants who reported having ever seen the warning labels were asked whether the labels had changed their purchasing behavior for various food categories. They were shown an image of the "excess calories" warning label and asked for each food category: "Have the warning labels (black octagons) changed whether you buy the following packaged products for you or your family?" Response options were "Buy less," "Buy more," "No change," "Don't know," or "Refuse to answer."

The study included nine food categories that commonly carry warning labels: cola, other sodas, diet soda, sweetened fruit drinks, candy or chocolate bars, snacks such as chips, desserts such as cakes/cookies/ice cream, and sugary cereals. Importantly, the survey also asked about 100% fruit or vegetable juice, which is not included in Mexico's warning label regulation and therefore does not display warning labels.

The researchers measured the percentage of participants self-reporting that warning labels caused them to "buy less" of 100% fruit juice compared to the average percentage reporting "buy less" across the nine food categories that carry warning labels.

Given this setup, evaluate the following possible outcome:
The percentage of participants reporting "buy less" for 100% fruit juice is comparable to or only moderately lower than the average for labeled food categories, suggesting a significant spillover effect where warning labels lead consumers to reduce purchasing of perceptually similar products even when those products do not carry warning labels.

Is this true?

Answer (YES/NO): NO